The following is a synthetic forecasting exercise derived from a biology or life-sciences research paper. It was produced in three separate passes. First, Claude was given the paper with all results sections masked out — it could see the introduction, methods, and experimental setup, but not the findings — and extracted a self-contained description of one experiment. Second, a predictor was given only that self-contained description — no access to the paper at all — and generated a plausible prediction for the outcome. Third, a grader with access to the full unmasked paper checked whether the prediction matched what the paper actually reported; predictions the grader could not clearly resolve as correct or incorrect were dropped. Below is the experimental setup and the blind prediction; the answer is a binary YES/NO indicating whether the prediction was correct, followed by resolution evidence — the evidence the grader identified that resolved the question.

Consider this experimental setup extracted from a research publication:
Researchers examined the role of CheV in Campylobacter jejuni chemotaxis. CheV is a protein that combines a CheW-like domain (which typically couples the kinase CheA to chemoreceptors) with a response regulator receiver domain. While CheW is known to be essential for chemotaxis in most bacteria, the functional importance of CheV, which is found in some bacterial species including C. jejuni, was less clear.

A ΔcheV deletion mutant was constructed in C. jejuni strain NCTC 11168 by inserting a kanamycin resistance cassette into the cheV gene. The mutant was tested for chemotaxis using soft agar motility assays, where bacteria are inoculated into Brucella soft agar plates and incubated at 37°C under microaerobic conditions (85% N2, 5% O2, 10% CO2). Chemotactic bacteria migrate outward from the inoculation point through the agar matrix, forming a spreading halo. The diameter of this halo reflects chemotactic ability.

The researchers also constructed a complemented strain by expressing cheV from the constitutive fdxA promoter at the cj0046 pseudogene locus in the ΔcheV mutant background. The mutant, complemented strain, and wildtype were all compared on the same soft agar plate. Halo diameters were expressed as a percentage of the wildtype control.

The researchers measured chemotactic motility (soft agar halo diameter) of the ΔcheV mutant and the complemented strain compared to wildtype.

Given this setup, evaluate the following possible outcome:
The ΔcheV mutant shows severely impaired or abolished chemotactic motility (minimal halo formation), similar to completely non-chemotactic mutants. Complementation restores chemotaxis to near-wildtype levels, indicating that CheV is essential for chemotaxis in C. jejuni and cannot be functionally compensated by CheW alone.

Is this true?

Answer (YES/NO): NO